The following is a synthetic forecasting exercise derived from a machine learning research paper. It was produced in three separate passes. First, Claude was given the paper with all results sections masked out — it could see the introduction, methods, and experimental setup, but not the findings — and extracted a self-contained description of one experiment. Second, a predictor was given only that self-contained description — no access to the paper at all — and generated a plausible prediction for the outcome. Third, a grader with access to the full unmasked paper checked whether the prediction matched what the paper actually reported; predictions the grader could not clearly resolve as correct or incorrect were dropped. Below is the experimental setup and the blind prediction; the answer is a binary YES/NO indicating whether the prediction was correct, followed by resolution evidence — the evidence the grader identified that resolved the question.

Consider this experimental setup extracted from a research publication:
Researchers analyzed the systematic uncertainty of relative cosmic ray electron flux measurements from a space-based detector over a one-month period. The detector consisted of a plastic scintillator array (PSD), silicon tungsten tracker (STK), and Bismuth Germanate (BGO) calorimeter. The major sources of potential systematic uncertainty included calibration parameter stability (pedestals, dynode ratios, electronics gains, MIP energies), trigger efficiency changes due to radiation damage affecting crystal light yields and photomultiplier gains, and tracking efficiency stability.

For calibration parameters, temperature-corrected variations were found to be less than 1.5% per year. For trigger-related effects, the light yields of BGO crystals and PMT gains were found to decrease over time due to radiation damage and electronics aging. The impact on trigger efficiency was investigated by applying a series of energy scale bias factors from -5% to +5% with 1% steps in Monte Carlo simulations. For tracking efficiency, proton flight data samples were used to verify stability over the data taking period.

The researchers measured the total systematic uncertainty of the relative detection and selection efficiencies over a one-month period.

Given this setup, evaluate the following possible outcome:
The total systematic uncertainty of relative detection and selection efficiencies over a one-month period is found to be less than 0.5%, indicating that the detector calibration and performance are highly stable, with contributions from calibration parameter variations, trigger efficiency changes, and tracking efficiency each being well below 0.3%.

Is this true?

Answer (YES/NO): NO